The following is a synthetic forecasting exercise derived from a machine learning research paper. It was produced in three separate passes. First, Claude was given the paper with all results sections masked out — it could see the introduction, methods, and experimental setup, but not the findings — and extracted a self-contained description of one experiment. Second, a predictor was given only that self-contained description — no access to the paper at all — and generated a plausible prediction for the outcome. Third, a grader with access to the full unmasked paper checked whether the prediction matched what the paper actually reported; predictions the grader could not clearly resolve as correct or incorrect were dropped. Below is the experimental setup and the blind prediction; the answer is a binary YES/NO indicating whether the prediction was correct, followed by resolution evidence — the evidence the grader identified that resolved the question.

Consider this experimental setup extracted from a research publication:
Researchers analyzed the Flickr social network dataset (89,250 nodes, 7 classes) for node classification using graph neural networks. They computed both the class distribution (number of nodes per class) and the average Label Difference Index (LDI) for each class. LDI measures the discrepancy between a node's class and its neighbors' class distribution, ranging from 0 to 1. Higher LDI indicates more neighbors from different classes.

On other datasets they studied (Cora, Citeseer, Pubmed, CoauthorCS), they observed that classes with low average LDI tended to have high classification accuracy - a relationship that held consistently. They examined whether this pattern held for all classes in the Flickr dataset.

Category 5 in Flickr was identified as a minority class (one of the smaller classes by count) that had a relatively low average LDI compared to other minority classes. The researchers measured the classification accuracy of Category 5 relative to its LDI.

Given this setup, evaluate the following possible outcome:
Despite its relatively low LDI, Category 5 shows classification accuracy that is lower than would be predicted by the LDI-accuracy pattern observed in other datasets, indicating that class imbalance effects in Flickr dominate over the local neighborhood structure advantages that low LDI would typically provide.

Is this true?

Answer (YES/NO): YES